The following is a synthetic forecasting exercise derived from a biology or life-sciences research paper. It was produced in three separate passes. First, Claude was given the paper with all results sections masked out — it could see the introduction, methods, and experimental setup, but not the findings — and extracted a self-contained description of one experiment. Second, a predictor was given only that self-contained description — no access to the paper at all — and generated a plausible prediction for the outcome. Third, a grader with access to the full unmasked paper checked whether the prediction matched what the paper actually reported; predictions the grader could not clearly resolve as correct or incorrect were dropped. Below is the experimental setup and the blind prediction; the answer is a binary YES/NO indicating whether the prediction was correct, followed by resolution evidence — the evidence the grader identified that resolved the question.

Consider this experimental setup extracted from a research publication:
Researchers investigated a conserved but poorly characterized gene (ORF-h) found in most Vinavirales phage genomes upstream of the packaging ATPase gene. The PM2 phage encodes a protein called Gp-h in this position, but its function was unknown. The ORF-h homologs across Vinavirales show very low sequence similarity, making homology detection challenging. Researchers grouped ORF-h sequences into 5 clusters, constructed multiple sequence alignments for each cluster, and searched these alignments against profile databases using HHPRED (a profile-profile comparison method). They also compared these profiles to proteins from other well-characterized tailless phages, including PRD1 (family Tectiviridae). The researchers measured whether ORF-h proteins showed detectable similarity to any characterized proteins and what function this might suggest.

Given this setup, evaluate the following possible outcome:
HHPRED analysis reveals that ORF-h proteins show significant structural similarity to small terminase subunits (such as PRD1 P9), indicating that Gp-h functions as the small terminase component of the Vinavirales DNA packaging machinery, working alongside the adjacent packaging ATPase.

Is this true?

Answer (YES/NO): NO